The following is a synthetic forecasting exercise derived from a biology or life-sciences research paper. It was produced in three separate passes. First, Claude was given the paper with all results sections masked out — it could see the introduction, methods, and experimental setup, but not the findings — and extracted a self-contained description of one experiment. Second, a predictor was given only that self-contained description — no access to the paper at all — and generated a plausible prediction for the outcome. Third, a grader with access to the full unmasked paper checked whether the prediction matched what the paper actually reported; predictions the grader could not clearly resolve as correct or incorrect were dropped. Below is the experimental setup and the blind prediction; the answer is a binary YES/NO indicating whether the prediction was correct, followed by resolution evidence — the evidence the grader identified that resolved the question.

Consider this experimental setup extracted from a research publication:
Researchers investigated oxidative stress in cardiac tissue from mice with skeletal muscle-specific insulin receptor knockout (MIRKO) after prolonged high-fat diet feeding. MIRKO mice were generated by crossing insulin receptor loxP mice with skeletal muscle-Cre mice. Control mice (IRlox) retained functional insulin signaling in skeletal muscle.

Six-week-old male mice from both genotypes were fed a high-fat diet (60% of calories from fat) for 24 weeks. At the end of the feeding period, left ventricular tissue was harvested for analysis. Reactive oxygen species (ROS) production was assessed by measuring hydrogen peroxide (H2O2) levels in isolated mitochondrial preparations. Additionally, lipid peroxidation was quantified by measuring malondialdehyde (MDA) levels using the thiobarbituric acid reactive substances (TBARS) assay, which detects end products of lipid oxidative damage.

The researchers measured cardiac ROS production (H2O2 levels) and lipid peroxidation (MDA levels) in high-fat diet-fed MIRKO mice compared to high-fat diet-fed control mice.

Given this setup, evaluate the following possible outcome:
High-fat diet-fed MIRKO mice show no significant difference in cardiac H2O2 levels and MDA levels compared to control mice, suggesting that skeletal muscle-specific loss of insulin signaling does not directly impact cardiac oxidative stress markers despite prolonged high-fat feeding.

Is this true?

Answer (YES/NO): NO